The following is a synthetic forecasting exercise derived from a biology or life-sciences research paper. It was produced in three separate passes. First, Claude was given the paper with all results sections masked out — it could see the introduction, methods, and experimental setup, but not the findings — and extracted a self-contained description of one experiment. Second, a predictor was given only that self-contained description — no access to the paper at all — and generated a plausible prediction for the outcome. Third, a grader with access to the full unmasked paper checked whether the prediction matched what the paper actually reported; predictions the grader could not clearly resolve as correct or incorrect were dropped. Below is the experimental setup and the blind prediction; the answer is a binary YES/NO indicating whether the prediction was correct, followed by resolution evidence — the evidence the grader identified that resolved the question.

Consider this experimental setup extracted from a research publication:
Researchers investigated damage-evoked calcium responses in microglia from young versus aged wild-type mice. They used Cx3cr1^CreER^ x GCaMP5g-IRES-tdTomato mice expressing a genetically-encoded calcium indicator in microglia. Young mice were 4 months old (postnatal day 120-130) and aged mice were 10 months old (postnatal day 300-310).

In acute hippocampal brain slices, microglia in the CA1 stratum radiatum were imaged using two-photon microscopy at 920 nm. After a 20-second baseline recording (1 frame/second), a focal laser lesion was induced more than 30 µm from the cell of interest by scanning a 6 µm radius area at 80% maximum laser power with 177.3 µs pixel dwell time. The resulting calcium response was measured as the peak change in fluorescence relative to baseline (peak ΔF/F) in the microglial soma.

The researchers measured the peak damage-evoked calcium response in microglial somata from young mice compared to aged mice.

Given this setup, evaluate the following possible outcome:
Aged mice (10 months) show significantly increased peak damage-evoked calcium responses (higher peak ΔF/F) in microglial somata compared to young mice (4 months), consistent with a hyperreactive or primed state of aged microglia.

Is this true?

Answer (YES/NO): NO